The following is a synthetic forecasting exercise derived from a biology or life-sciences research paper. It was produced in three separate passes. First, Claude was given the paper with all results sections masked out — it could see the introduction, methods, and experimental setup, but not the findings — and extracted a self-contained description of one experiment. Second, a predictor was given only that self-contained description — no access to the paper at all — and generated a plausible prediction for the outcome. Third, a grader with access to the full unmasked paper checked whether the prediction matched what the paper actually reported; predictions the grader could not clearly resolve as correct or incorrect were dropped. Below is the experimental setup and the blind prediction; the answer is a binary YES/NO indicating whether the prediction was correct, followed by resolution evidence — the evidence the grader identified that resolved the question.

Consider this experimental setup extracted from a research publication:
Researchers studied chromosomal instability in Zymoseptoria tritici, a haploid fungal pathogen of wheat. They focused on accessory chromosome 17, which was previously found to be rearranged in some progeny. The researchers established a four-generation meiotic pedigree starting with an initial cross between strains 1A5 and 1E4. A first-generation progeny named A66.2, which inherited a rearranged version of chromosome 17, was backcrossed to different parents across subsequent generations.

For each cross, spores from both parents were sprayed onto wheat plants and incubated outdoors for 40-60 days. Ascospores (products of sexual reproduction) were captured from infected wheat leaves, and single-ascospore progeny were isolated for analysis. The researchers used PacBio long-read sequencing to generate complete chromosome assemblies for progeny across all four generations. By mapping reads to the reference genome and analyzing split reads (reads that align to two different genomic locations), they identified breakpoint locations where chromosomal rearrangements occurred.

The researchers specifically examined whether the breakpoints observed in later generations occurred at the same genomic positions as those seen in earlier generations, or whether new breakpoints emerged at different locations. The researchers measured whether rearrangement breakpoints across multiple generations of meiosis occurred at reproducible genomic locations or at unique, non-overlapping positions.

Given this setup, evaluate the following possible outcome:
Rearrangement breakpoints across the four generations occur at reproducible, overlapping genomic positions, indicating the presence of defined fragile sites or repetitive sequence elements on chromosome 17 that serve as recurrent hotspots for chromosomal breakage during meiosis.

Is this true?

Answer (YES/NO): YES